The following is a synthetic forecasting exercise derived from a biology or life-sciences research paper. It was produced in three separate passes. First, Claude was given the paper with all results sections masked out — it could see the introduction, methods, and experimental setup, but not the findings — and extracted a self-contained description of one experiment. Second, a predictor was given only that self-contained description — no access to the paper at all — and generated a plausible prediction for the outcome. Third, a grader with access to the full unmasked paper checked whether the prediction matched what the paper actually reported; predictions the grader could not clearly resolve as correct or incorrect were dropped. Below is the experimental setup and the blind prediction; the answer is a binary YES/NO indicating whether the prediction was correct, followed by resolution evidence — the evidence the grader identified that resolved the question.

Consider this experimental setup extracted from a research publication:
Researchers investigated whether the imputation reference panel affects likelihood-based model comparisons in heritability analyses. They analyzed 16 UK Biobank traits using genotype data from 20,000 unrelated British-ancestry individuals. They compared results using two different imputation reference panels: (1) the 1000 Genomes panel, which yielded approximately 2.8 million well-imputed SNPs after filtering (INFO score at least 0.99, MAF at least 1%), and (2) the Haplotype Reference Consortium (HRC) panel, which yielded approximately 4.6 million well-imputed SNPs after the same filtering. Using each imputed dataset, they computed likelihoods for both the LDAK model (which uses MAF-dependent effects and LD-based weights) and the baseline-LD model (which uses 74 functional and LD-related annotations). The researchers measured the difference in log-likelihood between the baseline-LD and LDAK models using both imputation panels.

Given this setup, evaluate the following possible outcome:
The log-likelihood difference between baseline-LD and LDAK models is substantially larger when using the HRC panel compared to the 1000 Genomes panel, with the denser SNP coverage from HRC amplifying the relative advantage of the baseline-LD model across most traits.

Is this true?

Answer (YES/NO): YES